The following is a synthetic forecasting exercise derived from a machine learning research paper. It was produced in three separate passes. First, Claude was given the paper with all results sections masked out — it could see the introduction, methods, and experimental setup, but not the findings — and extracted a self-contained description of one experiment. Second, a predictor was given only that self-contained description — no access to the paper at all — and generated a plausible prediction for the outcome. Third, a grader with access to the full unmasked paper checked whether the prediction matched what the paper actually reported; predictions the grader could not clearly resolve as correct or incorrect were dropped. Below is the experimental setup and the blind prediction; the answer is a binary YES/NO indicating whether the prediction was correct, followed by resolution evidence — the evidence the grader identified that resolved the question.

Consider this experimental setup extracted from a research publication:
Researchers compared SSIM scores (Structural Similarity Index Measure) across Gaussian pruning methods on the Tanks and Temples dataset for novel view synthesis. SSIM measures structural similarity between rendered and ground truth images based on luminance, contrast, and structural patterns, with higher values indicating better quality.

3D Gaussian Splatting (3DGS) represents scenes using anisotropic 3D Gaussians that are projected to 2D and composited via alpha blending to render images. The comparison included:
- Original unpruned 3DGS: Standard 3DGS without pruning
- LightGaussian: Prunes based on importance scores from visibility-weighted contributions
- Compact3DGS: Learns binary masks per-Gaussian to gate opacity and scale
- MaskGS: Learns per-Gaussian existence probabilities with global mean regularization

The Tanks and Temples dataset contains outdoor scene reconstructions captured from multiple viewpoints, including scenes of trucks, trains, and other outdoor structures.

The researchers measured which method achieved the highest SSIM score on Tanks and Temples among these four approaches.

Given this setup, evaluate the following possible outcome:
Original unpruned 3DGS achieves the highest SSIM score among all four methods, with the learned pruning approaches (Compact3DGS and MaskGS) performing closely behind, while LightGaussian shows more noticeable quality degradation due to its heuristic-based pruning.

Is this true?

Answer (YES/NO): NO